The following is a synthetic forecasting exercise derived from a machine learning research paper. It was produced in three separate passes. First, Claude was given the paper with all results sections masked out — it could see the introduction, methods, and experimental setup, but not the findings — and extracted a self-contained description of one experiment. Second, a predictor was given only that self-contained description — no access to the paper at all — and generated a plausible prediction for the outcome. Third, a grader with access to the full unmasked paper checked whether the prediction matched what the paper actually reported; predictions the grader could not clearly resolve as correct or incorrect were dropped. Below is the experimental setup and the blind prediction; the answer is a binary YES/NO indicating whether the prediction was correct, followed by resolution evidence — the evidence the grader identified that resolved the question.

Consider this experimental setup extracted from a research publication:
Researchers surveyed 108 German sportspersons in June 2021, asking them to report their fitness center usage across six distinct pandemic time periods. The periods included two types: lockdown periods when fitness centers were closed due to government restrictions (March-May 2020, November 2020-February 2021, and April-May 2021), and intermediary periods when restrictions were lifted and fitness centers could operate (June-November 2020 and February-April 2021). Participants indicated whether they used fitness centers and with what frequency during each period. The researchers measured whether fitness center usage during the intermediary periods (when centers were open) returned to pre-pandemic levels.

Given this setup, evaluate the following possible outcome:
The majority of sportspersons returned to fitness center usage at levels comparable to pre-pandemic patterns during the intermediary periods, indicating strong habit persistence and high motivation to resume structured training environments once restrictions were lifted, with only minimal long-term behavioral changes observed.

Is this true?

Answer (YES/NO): NO